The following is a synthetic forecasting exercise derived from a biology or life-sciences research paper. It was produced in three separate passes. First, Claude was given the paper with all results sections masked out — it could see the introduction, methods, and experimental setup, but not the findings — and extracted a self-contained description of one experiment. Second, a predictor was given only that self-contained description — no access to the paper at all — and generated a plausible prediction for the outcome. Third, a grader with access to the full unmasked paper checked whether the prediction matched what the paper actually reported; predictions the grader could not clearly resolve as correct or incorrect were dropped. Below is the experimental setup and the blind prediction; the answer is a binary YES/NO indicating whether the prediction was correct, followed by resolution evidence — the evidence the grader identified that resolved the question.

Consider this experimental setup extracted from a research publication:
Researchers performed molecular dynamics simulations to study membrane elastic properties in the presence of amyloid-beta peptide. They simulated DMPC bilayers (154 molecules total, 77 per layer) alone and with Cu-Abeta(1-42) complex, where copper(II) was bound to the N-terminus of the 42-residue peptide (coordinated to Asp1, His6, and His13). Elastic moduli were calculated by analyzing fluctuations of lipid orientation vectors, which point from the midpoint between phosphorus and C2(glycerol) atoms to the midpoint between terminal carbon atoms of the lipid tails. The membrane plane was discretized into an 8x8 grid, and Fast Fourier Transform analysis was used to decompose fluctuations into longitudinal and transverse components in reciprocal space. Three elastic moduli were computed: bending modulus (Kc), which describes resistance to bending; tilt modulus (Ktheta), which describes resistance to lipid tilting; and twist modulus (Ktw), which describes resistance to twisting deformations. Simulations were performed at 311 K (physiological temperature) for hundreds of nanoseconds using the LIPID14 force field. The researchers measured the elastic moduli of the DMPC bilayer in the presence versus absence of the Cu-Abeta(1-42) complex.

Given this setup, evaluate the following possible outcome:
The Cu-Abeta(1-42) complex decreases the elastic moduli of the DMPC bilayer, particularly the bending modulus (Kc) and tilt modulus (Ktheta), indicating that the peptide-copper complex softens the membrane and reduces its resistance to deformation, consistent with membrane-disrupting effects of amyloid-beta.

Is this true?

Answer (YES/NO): NO